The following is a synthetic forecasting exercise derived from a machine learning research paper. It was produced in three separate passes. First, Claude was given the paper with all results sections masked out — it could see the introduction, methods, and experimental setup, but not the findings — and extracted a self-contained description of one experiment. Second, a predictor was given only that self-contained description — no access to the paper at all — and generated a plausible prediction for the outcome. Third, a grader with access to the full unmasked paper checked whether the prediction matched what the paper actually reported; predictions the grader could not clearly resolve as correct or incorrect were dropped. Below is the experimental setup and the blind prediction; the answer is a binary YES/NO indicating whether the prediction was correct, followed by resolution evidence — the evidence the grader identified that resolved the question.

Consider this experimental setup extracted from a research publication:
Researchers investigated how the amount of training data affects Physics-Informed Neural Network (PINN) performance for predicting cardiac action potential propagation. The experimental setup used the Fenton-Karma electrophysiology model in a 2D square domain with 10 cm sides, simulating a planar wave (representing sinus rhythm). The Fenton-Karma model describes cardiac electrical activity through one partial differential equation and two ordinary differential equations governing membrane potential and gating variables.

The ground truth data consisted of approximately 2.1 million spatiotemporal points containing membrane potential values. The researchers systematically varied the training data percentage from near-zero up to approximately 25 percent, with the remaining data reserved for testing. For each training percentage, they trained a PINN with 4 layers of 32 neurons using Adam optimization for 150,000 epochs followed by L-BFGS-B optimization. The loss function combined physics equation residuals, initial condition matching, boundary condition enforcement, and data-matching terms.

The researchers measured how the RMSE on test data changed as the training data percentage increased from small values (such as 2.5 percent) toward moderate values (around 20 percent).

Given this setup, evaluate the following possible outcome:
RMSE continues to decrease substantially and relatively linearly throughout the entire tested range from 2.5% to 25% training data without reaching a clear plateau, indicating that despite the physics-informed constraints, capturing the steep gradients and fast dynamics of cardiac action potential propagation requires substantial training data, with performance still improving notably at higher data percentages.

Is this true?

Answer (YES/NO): NO